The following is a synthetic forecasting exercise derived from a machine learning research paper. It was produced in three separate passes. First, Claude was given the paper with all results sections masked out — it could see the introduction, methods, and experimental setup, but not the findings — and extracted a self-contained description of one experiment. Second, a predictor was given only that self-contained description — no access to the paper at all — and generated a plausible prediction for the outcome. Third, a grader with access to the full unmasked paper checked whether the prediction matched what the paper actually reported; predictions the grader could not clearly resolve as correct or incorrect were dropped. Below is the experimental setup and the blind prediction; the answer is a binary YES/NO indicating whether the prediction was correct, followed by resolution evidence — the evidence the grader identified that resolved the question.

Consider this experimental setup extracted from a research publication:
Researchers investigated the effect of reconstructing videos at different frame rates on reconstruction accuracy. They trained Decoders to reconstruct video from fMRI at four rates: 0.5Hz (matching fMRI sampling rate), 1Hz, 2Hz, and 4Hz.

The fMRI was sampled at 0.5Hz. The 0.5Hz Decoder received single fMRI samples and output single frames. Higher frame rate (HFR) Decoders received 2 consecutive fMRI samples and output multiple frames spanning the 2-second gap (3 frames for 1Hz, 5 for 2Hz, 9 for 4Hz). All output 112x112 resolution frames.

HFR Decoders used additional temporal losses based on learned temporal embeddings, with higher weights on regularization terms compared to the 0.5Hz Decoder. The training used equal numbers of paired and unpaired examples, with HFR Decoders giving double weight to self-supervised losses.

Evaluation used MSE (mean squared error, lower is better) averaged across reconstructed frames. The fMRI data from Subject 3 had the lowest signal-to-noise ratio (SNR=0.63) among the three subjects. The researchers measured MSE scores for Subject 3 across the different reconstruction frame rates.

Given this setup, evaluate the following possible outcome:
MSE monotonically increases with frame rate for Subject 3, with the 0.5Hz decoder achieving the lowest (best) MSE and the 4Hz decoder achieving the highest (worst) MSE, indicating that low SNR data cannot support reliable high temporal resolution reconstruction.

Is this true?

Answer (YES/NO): NO